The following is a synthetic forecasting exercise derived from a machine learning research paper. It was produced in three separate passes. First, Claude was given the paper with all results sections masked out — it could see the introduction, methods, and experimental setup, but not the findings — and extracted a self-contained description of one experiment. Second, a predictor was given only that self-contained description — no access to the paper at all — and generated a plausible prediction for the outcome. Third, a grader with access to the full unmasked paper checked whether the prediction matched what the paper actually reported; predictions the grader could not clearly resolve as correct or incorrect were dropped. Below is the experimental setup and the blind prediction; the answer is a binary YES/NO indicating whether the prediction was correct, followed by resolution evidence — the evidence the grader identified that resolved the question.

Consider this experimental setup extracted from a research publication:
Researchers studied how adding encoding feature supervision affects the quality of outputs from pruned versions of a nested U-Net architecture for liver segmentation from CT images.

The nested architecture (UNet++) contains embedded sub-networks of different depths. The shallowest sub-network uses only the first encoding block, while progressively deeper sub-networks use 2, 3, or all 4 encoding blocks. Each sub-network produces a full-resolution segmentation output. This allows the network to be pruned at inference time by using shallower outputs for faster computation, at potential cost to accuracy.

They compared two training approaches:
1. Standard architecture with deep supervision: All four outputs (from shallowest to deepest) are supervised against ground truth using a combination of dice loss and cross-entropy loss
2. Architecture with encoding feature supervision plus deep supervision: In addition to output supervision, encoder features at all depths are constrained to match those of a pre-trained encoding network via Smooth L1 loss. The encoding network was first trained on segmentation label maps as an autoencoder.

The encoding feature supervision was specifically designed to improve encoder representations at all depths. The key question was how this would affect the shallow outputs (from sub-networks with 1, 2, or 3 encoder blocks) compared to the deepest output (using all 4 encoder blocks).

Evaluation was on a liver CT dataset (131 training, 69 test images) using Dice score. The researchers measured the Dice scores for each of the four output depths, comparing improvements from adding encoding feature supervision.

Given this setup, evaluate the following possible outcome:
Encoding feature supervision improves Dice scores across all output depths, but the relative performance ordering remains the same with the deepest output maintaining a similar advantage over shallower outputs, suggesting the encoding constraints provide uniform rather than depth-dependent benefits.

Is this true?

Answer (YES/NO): NO